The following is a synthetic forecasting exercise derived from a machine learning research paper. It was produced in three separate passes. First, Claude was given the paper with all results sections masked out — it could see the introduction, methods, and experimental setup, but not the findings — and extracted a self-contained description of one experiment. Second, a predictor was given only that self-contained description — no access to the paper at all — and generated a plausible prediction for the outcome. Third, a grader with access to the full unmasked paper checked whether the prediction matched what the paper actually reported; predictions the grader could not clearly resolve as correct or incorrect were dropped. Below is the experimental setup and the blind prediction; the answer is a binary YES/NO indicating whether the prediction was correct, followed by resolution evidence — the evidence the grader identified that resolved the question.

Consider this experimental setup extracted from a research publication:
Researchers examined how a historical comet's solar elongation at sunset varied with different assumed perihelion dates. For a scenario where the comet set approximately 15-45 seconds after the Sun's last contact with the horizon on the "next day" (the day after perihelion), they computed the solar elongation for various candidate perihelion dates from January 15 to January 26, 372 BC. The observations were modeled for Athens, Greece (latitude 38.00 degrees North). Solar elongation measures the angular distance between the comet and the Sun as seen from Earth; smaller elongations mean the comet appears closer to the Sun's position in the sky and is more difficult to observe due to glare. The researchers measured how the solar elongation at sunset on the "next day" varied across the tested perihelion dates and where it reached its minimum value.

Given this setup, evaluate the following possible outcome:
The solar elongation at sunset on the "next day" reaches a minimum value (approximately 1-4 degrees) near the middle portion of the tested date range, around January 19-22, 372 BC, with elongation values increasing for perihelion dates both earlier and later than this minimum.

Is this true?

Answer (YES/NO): YES